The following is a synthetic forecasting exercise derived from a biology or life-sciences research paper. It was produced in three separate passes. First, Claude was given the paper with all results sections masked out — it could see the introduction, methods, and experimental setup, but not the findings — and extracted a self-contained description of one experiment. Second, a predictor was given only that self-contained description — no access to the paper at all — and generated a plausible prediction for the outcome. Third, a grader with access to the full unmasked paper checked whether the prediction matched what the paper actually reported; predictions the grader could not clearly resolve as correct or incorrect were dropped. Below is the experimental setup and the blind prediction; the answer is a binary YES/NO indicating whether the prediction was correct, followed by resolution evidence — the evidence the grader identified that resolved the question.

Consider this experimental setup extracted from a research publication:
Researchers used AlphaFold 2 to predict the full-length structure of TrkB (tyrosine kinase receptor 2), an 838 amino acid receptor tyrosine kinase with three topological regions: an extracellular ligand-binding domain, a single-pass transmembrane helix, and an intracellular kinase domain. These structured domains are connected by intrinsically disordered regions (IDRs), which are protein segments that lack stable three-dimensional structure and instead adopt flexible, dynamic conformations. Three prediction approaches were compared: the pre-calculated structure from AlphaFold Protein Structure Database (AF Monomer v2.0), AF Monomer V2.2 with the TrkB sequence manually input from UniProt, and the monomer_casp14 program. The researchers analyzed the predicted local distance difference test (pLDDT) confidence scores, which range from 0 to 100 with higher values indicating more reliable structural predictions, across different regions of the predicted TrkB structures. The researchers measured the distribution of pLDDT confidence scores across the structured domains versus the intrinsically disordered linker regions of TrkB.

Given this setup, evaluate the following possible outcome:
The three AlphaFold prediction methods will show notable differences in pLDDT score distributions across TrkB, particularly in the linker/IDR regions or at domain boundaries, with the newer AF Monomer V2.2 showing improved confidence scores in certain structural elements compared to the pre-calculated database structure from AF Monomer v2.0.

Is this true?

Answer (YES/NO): YES